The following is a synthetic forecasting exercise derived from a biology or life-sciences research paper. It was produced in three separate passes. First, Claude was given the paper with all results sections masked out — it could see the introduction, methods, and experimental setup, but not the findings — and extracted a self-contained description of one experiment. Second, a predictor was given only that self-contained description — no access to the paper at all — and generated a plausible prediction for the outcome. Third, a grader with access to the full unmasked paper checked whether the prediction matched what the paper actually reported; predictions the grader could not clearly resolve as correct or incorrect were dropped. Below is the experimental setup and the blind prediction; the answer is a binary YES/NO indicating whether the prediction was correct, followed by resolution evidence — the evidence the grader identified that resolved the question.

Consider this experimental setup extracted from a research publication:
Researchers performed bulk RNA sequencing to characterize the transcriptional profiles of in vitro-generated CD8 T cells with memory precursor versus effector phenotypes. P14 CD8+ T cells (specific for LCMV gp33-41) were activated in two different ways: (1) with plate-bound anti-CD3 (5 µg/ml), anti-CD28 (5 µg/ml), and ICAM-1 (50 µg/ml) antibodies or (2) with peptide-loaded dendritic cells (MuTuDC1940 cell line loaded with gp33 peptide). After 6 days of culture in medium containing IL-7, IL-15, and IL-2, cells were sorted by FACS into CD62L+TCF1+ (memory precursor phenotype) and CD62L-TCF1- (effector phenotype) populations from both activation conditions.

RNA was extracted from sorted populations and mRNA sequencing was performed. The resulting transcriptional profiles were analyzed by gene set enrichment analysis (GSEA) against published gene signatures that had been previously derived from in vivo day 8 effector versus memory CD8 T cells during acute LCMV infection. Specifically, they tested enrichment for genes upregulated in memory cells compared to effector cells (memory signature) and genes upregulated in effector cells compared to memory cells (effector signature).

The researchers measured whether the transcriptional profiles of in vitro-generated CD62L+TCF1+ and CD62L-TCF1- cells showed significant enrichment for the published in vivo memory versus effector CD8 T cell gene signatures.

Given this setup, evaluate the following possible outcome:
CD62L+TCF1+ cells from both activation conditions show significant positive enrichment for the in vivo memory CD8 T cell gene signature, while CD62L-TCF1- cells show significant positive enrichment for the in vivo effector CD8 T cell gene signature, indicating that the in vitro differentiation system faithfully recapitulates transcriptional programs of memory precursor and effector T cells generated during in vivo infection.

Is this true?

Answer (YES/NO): YES